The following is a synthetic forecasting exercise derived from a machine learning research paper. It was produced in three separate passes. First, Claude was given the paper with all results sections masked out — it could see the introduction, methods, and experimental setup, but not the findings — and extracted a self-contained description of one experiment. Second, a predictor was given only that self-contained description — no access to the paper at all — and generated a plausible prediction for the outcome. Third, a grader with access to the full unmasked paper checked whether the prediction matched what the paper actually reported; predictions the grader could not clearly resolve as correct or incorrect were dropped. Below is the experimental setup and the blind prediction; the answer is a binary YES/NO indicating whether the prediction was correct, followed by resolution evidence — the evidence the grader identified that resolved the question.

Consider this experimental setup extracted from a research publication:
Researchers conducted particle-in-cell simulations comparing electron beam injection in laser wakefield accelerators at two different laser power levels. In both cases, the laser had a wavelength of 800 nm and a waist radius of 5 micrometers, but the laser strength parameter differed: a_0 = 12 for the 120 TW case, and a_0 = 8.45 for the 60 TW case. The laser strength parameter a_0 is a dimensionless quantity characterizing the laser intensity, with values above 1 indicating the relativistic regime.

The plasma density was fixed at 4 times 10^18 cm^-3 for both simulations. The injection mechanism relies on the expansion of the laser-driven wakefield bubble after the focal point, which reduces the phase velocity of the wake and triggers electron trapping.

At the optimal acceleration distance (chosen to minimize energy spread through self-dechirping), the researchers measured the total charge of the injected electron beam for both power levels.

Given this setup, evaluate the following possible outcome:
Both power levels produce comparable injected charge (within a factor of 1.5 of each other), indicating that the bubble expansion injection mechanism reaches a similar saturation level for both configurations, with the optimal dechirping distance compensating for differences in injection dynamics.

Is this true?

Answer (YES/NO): NO